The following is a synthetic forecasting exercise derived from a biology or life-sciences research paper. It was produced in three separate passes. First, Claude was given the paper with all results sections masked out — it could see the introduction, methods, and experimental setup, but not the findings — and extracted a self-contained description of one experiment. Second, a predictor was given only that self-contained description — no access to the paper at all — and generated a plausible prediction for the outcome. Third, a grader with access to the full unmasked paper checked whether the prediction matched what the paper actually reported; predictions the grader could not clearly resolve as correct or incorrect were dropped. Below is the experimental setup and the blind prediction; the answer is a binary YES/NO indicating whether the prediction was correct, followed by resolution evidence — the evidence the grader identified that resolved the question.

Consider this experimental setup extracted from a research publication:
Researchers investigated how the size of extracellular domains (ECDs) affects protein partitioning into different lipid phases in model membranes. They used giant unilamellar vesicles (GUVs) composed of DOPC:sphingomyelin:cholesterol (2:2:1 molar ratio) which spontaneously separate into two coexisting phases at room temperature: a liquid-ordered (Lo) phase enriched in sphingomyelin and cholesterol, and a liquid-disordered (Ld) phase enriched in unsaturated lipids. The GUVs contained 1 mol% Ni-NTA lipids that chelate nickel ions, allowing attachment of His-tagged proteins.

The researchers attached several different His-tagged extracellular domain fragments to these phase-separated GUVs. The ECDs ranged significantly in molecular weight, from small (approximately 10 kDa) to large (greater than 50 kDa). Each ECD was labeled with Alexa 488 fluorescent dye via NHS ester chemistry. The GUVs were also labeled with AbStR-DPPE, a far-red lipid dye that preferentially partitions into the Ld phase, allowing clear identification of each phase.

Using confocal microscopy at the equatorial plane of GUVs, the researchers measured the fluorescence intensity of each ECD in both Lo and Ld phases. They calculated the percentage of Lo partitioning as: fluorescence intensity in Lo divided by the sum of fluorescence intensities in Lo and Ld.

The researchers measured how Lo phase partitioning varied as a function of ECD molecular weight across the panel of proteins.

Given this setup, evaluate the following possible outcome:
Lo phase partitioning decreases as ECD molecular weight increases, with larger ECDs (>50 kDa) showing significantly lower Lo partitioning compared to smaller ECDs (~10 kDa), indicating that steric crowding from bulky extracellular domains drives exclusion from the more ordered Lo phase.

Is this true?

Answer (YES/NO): YES